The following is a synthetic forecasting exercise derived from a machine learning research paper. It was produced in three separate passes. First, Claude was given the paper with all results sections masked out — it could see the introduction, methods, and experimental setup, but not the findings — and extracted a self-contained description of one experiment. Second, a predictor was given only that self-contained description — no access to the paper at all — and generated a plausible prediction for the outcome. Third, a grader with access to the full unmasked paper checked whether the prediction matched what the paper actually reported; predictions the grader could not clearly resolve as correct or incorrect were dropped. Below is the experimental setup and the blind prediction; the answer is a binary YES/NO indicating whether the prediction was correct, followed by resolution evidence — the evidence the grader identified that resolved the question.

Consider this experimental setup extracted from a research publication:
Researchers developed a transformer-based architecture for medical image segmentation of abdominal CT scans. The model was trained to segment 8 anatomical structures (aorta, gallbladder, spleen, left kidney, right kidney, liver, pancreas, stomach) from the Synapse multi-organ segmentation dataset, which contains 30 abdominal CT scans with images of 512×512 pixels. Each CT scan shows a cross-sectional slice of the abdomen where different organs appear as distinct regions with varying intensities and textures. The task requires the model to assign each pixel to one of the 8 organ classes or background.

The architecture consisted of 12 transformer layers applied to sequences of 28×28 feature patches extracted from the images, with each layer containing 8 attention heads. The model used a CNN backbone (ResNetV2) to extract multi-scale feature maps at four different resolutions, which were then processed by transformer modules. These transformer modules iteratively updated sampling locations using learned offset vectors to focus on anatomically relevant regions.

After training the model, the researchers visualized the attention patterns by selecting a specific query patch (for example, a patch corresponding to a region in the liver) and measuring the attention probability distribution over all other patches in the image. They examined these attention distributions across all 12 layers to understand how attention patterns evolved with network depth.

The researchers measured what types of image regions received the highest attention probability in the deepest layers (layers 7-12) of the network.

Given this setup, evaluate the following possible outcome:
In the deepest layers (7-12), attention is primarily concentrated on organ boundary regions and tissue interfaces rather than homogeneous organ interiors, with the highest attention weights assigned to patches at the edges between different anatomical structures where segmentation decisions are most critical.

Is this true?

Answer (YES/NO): NO